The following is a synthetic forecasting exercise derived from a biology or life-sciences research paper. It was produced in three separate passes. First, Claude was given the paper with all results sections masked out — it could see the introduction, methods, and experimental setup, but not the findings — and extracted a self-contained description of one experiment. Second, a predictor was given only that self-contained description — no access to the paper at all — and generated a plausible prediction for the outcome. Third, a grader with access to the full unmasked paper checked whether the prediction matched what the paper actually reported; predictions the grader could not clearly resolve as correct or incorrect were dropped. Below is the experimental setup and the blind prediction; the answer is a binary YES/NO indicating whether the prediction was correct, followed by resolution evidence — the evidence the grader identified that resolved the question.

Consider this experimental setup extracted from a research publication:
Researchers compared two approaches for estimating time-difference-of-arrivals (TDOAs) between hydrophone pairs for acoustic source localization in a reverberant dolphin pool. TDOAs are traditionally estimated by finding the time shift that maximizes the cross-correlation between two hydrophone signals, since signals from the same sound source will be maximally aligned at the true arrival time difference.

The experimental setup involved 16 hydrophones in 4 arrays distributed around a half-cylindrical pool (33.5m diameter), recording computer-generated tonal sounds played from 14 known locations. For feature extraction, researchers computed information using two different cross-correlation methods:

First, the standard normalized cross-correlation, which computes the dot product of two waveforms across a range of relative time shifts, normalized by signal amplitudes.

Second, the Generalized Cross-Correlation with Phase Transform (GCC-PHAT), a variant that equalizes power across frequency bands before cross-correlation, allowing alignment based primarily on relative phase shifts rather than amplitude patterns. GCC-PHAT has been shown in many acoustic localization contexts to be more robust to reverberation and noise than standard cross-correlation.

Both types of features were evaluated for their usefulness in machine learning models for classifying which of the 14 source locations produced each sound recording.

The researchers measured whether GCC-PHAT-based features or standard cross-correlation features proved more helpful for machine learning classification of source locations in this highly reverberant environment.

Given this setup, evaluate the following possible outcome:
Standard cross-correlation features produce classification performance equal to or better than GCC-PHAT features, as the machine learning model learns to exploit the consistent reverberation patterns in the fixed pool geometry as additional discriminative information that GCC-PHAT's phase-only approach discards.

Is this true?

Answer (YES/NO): YES